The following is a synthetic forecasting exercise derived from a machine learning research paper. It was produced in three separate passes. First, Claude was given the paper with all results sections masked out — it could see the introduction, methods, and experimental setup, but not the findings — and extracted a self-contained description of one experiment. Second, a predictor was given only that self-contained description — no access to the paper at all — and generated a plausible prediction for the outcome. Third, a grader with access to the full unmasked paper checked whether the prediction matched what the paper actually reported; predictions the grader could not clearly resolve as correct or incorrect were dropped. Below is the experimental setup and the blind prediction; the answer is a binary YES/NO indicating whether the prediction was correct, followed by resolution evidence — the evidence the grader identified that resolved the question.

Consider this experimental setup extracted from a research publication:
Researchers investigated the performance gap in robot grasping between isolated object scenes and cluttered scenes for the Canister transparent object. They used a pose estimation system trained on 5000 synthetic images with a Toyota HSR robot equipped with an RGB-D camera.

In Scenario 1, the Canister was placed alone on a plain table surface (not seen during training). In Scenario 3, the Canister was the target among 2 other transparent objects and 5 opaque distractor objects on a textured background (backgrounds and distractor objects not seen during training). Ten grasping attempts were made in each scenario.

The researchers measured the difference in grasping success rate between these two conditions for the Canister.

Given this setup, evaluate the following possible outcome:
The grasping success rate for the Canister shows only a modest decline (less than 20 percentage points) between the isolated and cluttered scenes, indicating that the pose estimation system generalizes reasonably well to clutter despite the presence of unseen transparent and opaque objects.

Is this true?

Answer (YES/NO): YES